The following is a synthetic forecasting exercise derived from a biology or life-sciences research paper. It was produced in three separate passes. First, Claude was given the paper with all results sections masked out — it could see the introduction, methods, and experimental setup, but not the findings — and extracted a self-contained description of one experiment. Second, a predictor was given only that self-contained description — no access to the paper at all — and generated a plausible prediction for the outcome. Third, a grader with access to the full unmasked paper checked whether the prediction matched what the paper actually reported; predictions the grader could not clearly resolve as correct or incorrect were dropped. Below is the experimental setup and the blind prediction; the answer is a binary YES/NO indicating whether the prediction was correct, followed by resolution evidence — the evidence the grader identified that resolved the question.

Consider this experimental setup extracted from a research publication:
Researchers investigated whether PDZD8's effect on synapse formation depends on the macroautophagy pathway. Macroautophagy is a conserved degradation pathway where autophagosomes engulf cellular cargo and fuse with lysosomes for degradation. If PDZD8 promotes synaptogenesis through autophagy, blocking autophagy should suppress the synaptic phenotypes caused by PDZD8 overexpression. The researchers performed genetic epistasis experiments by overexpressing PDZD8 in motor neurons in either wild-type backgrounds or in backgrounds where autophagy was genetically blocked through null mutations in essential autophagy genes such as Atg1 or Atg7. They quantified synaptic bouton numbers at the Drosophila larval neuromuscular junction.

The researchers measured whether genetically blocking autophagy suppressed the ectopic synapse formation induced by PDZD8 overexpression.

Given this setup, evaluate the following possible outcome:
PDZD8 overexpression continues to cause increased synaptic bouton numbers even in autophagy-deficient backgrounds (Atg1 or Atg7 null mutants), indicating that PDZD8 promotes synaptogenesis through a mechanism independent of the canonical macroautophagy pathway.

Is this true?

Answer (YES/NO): NO